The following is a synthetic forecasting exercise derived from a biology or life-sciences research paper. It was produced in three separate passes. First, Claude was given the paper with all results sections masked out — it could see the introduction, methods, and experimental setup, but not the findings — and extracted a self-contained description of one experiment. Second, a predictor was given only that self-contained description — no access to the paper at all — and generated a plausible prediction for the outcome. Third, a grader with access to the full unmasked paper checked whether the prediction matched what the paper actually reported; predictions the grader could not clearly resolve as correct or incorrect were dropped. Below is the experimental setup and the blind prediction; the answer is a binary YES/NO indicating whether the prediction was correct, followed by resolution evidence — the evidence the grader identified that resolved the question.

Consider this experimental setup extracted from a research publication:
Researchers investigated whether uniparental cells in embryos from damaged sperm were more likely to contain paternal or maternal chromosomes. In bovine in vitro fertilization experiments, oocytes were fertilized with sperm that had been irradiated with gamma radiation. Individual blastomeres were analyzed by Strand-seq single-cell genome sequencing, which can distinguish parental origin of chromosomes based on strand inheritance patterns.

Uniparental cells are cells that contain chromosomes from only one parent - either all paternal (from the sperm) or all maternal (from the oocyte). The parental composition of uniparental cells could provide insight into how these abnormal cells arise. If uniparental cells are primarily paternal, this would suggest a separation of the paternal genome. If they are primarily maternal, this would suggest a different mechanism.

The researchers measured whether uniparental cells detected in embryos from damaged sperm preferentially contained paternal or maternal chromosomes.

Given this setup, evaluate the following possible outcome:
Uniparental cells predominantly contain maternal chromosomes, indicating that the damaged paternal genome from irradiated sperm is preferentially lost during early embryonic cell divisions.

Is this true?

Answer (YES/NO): NO